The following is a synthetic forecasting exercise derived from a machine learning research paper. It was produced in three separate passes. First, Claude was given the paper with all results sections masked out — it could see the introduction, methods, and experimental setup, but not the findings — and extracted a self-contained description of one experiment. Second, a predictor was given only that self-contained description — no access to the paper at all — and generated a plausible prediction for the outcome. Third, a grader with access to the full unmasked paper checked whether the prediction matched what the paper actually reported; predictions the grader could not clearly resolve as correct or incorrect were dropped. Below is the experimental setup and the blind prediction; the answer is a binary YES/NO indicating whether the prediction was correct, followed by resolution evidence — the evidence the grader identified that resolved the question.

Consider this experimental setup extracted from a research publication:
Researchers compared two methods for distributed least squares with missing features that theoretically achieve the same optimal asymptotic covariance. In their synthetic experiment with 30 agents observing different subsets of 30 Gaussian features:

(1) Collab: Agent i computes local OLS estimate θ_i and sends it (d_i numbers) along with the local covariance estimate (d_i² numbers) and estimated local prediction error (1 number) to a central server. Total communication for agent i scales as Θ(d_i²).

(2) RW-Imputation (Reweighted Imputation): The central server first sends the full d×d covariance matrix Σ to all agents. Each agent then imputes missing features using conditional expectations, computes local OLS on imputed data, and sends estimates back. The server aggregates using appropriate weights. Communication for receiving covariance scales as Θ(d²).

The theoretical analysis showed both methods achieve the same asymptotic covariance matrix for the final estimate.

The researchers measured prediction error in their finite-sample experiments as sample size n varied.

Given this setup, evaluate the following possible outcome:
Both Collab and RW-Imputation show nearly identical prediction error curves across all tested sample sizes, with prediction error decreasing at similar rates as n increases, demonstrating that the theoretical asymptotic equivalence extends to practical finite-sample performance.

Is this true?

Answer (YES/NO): YES